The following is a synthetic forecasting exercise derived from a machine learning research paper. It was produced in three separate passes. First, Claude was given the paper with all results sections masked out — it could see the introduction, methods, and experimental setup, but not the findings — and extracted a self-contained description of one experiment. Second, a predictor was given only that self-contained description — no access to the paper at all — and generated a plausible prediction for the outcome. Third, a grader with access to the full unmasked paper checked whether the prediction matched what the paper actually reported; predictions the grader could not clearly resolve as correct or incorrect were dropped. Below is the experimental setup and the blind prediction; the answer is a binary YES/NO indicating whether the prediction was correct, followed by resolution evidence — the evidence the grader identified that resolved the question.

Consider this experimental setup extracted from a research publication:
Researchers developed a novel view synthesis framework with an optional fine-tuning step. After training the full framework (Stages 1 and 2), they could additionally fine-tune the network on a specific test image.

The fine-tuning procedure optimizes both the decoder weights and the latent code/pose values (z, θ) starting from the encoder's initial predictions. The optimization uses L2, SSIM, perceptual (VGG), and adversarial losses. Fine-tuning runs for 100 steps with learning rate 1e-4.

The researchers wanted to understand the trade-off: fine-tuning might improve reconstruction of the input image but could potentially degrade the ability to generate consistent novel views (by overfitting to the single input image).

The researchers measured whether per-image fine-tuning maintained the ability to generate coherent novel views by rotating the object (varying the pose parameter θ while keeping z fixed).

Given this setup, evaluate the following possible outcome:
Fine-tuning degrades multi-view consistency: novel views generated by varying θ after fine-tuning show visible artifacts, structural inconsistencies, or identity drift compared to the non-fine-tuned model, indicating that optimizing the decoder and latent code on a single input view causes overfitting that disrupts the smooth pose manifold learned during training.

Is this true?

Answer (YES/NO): NO